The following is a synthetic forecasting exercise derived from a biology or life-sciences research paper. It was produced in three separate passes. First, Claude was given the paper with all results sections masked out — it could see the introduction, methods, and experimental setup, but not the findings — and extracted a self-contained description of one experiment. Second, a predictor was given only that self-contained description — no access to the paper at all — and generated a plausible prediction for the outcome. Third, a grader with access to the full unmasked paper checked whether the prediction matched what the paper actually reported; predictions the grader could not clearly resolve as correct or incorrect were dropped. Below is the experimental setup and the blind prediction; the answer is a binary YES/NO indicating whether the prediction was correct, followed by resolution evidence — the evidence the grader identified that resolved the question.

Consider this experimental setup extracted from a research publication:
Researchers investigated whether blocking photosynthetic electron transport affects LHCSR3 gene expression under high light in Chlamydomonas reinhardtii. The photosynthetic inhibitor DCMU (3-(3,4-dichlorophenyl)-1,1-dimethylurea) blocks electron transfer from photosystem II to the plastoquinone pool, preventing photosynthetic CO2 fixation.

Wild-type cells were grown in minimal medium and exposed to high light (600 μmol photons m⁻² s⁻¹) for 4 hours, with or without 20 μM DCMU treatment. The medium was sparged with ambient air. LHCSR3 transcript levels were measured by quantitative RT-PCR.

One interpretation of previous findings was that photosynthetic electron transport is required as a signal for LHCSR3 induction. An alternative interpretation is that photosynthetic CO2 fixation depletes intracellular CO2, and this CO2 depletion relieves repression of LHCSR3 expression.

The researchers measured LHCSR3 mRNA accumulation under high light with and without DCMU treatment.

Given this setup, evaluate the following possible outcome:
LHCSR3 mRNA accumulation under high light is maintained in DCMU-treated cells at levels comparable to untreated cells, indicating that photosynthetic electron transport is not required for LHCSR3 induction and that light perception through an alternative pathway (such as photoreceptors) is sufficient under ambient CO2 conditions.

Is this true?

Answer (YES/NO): NO